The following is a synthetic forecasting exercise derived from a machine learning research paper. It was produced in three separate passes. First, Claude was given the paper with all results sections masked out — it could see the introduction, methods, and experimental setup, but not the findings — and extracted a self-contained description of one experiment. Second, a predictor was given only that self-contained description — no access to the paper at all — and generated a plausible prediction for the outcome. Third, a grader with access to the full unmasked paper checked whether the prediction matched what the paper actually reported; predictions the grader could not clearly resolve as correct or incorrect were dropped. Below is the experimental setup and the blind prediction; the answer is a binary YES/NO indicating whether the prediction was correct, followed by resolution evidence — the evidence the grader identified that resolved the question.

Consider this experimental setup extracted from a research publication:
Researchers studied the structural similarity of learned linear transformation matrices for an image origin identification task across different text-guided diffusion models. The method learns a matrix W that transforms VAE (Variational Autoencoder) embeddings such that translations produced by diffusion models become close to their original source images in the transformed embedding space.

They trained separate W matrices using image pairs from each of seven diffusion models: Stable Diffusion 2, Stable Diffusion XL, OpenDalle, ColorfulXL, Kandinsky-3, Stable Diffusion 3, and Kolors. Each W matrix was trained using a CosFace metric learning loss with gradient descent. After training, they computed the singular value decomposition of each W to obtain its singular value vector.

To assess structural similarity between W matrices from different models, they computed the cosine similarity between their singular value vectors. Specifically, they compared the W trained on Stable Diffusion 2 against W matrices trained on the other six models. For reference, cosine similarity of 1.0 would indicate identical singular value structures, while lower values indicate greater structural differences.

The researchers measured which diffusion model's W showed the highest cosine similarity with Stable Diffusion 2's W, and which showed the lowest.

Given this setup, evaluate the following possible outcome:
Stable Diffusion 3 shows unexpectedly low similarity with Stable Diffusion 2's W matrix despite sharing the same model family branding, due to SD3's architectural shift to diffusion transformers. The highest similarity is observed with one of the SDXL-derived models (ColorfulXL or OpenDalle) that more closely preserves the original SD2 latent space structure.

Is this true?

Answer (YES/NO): NO